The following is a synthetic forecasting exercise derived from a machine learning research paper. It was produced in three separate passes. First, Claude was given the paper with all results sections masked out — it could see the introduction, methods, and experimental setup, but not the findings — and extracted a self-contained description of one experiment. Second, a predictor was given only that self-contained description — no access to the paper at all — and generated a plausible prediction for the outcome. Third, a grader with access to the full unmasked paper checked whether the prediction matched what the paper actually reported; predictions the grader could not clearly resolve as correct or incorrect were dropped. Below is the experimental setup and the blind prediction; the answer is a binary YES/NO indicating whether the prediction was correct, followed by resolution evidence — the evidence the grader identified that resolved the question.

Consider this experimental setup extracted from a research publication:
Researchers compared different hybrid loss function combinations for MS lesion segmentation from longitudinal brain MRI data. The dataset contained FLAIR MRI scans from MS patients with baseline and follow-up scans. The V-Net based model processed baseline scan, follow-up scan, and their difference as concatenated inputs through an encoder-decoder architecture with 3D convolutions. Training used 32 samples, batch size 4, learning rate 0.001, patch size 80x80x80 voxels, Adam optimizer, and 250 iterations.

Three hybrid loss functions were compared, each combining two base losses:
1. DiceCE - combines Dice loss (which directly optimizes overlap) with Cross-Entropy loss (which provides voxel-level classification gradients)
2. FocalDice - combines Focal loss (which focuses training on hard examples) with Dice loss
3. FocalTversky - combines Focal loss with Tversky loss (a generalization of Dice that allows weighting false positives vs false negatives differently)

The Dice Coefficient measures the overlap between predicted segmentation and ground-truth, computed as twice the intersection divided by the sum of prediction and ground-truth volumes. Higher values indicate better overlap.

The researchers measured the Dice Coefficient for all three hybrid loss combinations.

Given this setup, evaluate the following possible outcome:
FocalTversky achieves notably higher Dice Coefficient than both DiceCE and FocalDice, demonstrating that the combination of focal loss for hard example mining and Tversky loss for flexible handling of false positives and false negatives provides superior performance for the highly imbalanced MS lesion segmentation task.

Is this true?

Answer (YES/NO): NO